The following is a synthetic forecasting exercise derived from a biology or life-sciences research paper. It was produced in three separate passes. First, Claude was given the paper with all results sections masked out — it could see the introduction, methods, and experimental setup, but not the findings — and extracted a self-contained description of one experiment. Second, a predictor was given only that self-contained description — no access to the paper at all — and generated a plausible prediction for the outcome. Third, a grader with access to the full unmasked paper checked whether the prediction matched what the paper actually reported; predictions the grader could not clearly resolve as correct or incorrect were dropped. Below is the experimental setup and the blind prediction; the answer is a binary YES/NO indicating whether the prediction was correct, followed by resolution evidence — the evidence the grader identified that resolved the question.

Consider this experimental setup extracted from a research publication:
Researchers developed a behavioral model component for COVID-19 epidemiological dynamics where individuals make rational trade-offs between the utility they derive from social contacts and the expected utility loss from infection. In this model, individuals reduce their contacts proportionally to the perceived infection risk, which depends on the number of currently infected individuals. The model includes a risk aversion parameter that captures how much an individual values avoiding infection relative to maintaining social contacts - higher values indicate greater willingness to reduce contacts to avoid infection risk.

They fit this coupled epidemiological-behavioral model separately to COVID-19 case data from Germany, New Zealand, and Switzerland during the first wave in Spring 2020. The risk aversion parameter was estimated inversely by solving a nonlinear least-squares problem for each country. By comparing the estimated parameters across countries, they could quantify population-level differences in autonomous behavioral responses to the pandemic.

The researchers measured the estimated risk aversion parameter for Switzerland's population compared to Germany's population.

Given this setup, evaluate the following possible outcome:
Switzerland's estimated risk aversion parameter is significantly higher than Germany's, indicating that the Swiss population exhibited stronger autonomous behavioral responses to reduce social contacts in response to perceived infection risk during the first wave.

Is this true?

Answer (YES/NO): NO